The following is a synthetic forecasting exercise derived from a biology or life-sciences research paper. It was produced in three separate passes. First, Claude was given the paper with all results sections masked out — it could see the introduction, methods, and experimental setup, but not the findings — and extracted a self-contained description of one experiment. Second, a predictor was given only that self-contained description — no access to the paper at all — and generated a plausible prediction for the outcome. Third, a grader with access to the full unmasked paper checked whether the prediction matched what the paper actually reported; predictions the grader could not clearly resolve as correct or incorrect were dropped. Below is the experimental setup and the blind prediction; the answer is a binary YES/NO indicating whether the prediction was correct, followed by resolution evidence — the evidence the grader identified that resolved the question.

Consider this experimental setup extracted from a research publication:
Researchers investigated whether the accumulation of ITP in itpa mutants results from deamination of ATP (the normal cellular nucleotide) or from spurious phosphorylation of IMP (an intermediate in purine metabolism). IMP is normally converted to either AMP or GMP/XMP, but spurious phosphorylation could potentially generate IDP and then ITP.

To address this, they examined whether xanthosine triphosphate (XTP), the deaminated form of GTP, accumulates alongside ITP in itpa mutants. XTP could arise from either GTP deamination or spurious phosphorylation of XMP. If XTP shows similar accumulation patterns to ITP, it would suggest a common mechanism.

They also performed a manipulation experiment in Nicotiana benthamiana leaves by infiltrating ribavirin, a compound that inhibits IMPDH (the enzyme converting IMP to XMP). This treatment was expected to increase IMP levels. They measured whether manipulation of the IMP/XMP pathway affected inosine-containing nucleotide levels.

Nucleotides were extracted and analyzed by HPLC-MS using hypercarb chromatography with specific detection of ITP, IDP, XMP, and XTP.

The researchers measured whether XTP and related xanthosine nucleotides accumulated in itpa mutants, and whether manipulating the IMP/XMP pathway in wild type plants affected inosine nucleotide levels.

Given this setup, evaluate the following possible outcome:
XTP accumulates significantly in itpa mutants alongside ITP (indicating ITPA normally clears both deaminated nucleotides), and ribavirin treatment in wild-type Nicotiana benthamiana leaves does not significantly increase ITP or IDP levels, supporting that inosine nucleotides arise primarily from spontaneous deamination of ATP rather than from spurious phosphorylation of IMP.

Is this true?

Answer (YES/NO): NO